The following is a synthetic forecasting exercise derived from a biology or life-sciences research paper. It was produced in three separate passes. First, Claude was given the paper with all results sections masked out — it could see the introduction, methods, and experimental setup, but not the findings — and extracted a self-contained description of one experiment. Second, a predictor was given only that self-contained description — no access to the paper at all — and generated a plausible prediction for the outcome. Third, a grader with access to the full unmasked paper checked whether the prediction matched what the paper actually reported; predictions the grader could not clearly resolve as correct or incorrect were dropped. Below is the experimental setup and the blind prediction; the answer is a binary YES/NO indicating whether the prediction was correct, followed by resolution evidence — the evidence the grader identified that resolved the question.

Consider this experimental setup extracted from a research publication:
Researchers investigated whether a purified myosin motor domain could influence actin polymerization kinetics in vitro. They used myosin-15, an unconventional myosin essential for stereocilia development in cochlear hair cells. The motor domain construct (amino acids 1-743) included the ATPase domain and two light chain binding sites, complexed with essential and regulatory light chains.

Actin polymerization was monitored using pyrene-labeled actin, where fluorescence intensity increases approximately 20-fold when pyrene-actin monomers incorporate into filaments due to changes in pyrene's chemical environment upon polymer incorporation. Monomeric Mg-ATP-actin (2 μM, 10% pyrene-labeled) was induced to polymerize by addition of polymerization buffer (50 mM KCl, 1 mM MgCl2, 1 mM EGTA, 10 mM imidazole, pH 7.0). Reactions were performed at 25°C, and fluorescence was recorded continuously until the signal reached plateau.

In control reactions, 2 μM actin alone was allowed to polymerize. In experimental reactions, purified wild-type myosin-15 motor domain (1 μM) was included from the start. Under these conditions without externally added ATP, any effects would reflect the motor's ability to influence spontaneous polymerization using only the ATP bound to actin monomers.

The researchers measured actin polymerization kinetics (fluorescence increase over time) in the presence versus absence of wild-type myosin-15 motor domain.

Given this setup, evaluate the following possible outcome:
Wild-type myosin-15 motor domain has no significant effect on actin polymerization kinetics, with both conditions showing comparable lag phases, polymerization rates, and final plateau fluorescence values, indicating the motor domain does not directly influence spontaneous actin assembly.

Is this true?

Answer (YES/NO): NO